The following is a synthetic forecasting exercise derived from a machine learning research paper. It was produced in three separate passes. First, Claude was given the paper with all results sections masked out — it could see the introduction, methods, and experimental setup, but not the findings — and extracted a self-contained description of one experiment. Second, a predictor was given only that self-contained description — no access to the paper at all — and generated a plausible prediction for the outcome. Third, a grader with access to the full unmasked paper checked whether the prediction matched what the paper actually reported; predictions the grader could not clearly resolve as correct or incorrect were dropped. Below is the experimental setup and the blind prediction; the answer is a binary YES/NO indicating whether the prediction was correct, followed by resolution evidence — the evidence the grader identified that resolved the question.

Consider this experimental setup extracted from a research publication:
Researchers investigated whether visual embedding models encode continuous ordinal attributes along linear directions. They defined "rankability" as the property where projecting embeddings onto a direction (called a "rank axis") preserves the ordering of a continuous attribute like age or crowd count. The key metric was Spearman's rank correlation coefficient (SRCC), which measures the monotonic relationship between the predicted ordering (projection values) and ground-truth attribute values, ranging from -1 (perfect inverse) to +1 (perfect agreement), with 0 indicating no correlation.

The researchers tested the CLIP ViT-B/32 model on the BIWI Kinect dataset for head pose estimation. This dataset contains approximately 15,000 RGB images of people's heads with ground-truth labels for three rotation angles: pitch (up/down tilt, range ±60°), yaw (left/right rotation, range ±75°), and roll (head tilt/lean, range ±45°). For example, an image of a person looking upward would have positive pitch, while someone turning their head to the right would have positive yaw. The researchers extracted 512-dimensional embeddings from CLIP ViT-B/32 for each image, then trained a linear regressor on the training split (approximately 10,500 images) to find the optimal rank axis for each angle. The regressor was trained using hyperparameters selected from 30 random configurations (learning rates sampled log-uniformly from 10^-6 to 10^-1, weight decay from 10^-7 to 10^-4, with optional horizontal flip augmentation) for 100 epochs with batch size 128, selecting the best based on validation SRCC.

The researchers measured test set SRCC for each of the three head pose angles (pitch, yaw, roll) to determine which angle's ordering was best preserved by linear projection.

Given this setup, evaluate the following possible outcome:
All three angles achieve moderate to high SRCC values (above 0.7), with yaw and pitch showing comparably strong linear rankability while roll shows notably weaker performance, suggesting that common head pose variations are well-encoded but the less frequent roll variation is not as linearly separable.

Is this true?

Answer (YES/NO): NO